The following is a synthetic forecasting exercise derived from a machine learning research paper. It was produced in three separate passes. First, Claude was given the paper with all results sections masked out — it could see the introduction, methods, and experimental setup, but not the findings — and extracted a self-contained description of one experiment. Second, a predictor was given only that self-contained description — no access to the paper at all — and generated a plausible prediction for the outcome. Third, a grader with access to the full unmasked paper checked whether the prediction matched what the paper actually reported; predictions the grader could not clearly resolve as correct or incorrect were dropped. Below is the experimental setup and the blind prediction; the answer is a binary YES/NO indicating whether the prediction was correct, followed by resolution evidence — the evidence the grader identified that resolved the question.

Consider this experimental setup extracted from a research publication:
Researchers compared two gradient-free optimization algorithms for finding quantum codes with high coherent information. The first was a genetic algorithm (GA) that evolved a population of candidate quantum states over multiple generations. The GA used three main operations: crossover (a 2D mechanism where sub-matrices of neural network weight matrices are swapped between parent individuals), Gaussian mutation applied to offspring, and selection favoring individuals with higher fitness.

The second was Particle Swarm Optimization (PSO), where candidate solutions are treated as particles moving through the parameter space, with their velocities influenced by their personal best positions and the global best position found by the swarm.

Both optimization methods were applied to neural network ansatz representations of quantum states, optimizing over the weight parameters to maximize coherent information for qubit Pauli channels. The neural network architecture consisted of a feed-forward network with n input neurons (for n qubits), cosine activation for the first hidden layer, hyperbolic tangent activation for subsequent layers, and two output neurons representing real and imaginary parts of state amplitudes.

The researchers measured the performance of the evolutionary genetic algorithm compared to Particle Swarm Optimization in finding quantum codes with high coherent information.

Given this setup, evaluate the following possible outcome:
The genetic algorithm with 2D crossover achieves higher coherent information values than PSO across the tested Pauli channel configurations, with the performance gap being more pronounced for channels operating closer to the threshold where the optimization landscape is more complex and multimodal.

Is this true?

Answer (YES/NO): NO